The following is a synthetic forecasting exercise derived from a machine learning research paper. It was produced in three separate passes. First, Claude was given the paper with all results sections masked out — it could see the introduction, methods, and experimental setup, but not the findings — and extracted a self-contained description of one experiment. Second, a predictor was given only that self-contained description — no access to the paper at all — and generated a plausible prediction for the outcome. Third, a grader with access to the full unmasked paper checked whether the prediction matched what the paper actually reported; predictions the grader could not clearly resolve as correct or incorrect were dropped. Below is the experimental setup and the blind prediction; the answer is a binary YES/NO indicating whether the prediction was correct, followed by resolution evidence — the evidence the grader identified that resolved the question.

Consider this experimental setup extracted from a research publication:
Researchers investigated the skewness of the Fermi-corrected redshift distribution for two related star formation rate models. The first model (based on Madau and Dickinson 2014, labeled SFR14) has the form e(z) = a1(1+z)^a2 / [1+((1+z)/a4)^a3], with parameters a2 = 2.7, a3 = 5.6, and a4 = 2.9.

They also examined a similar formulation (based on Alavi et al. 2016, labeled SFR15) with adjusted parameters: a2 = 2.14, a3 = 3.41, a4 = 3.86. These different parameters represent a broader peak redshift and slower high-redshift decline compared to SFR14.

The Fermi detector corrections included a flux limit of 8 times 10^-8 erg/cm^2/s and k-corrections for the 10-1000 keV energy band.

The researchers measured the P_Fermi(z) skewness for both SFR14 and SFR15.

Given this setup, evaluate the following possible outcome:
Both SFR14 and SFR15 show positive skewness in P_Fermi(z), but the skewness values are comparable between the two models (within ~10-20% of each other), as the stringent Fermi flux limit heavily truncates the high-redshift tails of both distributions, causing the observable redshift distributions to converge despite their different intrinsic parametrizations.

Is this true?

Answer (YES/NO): NO